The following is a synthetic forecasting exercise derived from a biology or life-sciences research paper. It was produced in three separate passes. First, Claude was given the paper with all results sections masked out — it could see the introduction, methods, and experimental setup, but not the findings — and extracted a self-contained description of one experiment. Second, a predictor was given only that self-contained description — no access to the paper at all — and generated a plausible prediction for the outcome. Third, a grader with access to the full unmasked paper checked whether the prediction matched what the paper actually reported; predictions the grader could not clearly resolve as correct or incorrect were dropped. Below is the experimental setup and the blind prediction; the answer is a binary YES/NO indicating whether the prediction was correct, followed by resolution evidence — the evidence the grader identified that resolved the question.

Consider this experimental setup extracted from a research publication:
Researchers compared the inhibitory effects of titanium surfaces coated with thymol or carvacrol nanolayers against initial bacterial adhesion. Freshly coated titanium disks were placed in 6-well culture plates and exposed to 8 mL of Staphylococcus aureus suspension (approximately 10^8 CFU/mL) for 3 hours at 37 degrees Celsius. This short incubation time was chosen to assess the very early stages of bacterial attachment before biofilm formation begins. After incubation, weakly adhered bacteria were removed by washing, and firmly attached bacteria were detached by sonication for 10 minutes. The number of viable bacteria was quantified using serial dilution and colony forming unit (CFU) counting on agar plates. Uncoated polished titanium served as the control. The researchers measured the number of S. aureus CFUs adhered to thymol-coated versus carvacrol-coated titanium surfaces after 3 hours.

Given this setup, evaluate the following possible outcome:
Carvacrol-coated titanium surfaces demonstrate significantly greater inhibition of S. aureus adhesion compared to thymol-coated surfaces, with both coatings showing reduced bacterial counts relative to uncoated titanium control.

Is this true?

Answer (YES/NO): NO